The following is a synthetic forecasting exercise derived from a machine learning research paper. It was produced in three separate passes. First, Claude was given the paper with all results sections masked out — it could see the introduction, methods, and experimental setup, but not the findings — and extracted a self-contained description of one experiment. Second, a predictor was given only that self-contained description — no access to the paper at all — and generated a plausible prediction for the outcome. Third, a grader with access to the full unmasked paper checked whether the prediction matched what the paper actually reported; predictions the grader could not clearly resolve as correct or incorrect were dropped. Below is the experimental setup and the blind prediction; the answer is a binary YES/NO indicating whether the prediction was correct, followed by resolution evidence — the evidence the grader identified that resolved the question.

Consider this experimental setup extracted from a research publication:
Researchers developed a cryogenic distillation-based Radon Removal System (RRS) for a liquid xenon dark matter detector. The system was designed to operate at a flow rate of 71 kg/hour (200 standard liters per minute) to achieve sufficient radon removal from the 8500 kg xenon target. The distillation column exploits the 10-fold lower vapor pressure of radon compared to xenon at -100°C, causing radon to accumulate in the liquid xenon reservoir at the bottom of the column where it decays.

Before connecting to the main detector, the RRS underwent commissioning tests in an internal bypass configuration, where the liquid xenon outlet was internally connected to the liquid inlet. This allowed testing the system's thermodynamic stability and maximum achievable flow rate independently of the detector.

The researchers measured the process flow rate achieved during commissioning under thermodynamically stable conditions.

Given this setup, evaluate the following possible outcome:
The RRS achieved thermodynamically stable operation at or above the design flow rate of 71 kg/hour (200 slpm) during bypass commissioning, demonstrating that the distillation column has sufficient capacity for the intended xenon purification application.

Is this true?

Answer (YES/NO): YES